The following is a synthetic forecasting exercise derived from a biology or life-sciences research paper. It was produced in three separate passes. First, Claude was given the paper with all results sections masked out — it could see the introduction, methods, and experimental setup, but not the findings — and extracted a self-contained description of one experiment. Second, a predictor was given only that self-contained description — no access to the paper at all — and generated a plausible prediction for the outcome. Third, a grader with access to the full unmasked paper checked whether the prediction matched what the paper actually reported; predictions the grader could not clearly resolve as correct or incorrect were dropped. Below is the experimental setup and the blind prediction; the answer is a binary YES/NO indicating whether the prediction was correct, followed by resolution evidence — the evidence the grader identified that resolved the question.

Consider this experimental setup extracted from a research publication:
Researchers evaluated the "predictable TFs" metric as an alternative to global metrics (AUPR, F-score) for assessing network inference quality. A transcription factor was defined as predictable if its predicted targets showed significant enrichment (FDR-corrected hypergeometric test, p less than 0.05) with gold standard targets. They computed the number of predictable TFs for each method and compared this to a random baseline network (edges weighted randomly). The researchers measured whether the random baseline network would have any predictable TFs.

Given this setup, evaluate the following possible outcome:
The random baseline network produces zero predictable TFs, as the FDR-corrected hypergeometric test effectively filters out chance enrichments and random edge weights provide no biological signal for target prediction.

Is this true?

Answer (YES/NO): NO